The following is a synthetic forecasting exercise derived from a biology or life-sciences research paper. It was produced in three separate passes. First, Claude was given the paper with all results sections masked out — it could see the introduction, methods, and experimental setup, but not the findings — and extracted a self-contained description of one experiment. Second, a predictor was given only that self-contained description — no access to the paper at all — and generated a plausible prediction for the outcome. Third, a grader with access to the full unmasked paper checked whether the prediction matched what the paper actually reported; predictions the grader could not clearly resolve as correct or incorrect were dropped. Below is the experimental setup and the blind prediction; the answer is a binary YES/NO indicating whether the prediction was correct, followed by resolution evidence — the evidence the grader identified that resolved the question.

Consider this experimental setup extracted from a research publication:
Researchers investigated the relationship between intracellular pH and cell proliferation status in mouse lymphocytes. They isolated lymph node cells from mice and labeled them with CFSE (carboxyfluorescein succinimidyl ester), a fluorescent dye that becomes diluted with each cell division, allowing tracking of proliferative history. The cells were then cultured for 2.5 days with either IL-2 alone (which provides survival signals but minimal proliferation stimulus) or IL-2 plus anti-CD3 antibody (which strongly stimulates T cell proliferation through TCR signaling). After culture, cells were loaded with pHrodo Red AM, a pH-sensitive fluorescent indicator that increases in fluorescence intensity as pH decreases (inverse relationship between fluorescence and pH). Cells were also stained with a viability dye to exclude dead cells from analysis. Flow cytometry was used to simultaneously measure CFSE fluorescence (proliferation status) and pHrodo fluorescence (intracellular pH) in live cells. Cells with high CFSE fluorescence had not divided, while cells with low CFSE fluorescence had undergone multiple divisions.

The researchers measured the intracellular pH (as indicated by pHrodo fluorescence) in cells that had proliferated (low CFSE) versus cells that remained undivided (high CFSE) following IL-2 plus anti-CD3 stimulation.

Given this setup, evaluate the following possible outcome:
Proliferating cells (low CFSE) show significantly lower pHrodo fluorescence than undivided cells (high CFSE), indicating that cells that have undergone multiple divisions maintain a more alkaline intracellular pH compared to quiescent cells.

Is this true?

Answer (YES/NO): YES